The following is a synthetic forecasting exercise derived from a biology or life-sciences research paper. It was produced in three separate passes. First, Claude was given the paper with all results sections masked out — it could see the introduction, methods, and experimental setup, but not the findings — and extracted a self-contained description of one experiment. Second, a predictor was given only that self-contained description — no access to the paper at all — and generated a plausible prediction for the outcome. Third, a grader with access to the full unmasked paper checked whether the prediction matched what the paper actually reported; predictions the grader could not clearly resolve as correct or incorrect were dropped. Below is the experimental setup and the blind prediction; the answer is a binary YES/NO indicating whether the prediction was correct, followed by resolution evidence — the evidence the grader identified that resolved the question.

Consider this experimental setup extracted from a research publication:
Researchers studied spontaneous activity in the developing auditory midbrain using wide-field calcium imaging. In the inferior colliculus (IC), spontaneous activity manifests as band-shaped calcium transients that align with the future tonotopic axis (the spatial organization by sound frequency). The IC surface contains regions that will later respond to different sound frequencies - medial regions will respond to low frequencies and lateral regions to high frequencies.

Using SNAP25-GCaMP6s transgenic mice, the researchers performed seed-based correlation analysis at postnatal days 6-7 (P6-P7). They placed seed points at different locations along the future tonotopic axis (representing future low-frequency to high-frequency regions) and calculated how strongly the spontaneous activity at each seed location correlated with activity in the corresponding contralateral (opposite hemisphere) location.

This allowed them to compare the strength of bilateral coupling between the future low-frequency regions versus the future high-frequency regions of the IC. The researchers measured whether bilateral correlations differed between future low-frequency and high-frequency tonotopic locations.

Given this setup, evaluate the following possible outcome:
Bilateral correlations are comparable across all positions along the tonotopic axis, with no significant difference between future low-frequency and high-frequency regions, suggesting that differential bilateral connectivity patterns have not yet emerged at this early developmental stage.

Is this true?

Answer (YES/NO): NO